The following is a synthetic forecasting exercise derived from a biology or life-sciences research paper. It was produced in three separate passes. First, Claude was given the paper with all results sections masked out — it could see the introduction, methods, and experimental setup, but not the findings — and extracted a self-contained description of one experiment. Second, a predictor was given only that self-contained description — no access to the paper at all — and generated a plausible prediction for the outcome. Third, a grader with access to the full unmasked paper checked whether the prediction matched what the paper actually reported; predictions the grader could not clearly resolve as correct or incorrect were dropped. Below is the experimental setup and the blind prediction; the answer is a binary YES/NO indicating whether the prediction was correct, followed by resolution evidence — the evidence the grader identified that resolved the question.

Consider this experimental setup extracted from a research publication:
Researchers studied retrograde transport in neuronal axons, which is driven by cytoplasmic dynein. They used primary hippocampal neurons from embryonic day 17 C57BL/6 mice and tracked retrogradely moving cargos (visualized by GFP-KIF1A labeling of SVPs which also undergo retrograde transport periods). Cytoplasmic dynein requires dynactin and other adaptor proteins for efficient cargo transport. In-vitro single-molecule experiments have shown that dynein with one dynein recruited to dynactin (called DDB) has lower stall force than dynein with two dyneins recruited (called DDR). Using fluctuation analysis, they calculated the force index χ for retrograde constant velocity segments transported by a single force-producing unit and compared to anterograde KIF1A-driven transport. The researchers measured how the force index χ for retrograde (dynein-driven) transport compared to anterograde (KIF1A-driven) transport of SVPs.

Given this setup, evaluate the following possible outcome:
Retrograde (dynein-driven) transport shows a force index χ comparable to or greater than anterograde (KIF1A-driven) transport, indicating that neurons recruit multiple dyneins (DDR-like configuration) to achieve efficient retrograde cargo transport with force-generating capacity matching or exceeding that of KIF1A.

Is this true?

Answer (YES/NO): YES